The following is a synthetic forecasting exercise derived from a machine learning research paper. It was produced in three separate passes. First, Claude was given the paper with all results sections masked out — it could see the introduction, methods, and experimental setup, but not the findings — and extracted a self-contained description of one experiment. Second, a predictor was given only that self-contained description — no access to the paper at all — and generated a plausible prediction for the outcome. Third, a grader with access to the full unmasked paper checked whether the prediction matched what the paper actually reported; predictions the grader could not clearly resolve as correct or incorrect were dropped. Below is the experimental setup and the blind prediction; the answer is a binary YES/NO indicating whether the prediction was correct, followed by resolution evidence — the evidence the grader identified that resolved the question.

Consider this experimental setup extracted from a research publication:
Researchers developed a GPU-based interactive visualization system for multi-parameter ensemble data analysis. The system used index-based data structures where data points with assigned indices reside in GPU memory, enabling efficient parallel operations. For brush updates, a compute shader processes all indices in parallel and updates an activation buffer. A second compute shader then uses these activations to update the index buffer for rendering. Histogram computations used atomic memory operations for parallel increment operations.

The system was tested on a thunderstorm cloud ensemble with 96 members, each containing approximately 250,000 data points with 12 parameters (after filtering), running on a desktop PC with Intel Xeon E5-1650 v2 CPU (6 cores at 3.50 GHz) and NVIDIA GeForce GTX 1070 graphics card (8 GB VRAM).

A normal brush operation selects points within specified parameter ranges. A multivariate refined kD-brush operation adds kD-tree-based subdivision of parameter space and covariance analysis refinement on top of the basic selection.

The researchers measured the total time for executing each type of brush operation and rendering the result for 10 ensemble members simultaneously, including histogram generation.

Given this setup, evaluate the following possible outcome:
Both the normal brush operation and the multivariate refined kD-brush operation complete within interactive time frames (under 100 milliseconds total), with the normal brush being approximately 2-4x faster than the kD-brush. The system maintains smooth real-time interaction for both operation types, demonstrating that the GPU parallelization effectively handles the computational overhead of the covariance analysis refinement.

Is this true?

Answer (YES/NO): NO